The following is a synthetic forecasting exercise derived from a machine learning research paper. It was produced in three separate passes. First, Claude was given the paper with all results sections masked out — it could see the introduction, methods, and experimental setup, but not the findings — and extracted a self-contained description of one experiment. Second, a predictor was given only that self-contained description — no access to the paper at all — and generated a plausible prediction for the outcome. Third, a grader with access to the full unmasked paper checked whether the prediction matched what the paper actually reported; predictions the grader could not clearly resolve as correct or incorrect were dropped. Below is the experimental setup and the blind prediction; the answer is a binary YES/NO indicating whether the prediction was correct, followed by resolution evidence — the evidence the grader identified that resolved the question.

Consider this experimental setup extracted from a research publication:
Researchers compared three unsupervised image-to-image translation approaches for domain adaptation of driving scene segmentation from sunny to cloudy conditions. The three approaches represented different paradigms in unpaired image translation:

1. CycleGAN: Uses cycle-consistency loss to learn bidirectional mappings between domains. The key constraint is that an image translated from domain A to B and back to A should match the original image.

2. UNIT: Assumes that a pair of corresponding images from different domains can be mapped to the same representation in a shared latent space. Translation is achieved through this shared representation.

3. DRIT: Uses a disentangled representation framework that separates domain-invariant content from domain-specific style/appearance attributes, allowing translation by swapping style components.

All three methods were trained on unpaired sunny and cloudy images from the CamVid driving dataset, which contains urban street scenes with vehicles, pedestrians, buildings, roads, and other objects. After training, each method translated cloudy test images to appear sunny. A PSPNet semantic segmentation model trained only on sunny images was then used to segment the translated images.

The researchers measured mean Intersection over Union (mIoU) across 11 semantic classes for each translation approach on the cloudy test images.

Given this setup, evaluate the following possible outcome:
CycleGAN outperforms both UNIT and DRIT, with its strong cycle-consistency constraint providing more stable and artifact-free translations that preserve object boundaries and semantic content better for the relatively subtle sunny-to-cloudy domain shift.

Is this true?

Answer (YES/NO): YES